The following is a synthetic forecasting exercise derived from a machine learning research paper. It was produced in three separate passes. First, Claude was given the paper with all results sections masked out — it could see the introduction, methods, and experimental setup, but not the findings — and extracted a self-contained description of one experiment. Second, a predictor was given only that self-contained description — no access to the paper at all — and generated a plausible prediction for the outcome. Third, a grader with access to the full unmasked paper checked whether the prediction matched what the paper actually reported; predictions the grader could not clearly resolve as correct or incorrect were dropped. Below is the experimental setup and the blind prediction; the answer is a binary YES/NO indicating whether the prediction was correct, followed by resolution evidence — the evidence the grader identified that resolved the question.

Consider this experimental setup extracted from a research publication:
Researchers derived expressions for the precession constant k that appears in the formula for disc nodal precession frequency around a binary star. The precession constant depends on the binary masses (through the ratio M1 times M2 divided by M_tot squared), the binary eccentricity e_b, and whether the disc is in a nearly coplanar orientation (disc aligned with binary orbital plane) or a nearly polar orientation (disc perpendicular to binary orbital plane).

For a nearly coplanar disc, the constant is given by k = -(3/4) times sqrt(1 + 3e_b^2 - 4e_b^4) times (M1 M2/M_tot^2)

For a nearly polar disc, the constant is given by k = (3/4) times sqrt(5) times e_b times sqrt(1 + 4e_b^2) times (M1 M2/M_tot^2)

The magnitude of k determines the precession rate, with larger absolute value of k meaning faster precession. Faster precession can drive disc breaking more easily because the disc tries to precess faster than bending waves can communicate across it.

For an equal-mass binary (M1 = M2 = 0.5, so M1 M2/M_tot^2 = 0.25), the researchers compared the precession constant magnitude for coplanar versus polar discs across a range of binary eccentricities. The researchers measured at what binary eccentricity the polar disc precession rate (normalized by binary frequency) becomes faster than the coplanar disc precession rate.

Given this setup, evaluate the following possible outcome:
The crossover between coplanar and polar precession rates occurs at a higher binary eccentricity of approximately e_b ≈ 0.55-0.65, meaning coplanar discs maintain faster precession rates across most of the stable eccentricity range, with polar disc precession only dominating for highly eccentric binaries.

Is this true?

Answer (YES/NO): NO